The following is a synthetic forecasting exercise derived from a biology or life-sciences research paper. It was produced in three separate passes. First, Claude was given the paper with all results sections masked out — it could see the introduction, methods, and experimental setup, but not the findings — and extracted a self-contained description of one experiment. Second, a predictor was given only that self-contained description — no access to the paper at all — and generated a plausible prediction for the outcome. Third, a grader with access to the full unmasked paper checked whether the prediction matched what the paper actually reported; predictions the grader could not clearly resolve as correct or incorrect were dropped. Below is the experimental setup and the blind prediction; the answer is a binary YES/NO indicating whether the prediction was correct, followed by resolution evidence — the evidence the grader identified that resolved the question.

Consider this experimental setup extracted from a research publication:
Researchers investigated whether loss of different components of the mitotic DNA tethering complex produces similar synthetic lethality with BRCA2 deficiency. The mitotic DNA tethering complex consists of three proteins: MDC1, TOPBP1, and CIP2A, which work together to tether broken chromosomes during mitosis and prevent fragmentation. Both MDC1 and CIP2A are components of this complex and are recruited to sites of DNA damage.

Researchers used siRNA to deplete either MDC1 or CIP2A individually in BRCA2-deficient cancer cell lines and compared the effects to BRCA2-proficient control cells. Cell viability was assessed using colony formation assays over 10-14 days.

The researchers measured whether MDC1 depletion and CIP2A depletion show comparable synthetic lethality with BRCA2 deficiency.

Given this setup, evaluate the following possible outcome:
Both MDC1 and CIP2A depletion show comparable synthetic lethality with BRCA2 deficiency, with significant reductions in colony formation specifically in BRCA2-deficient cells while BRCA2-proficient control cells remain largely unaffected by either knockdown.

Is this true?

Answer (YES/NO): NO